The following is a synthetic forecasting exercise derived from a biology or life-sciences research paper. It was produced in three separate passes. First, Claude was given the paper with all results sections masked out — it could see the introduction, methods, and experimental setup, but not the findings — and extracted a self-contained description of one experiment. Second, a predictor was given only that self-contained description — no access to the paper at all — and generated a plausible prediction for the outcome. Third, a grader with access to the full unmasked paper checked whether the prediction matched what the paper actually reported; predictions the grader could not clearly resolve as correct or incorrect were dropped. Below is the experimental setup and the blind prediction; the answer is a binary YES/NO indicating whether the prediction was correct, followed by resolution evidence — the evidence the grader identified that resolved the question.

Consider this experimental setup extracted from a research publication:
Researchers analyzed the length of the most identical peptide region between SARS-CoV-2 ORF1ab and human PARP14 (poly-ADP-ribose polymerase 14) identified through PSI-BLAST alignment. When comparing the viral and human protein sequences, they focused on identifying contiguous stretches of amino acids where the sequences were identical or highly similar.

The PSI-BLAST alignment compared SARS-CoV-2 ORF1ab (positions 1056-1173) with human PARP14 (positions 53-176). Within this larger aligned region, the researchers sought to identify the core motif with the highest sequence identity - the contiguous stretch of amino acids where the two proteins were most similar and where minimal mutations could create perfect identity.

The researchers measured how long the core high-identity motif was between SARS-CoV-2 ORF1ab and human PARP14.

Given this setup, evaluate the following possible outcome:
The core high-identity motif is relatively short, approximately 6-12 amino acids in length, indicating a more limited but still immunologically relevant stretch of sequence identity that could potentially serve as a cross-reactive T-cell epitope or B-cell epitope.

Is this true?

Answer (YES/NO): YES